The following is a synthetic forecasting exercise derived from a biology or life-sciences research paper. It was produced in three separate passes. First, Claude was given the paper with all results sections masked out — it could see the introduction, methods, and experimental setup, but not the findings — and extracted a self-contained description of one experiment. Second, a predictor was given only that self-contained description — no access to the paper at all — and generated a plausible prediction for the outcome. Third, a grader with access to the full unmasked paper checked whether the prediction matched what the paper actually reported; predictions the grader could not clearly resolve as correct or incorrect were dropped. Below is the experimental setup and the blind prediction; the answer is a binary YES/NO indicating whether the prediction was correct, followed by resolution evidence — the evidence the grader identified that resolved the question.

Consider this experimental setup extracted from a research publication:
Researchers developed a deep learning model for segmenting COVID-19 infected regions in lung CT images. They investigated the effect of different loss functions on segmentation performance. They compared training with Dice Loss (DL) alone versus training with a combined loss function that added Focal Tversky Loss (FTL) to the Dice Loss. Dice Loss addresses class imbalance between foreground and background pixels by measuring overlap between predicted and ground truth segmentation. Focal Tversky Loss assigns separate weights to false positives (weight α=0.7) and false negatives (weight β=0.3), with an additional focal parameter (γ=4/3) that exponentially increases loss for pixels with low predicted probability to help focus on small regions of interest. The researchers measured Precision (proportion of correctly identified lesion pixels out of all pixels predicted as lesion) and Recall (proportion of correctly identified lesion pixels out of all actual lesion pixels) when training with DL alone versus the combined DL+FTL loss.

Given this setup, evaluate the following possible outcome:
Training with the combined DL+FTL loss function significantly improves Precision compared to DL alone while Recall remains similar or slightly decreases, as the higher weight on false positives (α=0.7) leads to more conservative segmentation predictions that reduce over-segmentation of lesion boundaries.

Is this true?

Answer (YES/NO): NO